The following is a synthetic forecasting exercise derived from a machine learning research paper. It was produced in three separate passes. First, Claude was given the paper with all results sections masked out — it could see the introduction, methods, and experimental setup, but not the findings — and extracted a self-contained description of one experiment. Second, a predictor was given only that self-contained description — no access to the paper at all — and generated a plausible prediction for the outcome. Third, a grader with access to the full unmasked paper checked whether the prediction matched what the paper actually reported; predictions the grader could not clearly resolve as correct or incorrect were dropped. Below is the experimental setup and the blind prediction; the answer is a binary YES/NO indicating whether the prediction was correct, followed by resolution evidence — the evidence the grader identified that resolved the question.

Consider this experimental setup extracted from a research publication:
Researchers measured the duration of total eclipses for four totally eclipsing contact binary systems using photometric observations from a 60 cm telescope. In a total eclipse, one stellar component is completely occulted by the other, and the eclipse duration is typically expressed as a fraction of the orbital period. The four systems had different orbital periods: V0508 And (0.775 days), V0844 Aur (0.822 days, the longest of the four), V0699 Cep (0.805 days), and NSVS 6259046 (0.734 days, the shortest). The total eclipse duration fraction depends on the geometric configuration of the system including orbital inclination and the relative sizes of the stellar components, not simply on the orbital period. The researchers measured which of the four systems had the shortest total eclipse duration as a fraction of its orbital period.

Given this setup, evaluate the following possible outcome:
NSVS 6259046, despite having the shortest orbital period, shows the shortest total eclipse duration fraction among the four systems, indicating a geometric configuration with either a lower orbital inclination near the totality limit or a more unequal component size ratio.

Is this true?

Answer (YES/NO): NO